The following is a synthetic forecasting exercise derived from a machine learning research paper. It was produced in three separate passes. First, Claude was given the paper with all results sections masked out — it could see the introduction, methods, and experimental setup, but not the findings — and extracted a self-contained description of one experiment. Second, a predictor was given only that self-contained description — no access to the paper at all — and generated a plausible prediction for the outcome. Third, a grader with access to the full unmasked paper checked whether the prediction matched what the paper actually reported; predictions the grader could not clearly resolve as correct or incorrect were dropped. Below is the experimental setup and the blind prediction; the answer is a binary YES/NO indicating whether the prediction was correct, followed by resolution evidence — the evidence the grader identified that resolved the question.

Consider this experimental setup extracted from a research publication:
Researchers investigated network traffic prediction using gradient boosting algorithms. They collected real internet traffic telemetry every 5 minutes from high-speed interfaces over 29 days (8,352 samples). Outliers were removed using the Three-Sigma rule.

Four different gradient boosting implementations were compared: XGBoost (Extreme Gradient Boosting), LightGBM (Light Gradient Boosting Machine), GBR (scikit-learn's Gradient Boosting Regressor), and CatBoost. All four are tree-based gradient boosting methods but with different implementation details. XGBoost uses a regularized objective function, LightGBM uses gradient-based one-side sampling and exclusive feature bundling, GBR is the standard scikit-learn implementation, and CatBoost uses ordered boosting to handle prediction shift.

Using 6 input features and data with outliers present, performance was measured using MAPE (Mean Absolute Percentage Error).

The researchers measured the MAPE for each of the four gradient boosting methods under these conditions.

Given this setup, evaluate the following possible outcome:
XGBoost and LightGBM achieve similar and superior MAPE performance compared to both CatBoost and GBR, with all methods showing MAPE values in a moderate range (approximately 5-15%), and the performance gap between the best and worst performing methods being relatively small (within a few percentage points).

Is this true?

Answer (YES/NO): NO